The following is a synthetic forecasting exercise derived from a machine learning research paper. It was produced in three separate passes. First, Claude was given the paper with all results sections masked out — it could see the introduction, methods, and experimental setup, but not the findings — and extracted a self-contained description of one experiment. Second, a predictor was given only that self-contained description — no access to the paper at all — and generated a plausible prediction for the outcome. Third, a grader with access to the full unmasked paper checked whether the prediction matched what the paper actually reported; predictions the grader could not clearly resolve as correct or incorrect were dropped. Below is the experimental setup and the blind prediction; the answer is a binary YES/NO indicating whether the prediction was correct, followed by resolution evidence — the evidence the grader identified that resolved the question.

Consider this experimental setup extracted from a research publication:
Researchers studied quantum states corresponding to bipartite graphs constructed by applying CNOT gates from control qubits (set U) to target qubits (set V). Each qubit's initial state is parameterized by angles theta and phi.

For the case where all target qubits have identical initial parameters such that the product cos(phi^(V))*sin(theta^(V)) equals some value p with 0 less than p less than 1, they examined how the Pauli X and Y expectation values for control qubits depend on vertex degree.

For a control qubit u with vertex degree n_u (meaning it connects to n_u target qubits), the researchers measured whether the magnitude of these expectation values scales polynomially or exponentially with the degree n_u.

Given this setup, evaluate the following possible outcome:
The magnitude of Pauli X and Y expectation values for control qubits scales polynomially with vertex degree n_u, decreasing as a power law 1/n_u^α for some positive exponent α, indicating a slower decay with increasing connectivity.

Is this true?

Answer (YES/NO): NO